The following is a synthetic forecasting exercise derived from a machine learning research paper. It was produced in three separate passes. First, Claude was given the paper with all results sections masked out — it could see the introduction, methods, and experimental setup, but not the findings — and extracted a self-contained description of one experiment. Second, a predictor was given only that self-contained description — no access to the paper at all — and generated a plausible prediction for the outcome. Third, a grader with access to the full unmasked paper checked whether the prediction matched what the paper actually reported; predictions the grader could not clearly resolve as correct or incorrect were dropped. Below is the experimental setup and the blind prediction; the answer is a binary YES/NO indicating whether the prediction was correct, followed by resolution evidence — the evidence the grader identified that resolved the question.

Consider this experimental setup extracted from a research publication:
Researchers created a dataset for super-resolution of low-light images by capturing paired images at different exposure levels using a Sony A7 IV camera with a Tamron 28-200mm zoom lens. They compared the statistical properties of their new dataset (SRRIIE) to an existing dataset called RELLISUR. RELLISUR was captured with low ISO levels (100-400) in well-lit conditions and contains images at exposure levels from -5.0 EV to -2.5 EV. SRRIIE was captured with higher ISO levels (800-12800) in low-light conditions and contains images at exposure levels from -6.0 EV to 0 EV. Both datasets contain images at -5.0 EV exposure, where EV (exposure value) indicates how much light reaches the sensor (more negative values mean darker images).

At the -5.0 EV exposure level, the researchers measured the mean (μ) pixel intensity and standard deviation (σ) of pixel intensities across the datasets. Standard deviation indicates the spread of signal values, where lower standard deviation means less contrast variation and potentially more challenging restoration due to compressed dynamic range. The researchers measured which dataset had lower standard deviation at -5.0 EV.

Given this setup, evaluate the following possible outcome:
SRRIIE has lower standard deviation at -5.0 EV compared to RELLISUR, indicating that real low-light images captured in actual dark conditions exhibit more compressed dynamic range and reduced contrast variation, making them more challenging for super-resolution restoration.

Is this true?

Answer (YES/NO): YES